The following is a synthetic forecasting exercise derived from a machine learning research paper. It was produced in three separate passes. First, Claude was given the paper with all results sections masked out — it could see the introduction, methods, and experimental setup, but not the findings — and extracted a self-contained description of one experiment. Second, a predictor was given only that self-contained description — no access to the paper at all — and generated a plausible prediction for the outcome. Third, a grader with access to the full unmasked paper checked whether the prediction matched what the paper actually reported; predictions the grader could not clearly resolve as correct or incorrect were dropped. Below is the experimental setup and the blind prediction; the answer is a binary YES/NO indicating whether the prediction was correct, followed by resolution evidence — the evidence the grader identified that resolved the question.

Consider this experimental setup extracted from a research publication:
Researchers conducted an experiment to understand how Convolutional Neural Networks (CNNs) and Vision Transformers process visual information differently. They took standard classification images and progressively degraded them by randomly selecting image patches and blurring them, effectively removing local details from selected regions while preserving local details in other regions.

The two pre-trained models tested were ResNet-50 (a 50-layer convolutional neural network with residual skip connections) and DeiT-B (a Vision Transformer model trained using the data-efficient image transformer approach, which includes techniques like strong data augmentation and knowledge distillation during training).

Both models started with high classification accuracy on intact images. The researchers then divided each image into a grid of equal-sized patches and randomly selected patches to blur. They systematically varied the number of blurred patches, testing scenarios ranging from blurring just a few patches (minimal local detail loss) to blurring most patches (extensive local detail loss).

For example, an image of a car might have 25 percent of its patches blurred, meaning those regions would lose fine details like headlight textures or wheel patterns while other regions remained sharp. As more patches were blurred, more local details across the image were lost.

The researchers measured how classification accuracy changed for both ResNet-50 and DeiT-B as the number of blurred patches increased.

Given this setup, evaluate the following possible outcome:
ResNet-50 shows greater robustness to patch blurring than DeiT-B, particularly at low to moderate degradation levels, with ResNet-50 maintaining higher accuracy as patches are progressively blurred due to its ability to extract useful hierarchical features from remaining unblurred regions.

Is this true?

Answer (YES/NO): NO